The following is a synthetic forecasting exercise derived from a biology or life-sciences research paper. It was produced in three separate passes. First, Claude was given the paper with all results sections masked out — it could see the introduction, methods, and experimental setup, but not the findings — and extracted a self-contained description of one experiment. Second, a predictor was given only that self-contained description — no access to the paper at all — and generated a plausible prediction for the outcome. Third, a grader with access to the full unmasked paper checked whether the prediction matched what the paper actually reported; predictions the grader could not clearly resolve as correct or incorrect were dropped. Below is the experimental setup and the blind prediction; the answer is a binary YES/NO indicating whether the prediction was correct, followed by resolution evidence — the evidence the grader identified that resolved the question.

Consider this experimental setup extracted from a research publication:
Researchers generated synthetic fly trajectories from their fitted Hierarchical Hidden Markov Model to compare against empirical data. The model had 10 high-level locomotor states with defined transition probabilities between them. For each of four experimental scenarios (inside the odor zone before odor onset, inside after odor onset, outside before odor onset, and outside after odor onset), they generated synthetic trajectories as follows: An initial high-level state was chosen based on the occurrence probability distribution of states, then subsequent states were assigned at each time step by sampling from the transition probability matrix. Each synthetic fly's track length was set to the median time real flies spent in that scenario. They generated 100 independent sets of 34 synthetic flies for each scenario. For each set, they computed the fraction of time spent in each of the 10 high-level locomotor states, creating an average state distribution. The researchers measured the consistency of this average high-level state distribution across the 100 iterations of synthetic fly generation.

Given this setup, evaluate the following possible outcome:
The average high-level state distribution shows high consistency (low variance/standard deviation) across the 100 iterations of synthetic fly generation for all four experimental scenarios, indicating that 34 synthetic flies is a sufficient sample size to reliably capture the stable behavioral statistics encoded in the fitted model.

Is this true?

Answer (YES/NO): YES